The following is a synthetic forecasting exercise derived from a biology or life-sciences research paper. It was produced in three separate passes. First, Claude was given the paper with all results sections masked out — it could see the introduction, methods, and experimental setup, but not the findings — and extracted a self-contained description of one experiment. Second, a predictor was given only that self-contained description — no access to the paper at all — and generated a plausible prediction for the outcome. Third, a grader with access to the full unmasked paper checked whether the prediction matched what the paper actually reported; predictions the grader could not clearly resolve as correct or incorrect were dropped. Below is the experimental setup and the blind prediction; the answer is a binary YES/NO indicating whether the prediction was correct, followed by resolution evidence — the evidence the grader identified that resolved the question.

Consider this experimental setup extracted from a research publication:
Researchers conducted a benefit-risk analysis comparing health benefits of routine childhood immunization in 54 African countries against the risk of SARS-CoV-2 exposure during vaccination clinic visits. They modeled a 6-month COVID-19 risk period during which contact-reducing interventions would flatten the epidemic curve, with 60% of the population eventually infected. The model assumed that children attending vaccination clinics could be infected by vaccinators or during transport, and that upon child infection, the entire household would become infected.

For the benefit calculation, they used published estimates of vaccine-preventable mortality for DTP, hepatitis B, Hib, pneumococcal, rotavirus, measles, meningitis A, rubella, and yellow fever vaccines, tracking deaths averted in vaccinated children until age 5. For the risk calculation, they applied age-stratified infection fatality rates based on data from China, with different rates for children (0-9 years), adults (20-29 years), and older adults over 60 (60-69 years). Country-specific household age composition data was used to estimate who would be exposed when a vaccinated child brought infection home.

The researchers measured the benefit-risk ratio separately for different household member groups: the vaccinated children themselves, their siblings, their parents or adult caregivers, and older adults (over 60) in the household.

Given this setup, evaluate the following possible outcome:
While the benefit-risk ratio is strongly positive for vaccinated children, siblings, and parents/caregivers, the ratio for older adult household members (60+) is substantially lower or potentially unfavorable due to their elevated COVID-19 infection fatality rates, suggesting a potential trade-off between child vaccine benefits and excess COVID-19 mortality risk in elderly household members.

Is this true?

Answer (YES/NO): NO